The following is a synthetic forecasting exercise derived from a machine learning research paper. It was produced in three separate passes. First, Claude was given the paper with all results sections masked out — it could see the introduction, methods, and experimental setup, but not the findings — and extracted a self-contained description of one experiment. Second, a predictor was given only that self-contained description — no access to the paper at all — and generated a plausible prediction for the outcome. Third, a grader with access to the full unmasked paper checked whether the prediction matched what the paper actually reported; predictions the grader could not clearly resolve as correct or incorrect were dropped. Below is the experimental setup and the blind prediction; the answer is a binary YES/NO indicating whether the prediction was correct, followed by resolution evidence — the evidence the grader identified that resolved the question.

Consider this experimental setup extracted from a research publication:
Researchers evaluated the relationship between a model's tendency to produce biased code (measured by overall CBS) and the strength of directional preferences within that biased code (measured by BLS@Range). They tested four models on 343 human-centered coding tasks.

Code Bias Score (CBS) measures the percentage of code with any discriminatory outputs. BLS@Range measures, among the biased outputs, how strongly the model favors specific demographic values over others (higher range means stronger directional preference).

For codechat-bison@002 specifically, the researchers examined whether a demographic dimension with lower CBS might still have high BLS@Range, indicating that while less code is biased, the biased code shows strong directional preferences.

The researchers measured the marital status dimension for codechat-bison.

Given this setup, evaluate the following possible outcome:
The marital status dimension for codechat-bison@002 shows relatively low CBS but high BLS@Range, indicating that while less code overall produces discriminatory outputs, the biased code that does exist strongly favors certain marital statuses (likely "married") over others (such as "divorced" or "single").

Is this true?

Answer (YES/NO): YES